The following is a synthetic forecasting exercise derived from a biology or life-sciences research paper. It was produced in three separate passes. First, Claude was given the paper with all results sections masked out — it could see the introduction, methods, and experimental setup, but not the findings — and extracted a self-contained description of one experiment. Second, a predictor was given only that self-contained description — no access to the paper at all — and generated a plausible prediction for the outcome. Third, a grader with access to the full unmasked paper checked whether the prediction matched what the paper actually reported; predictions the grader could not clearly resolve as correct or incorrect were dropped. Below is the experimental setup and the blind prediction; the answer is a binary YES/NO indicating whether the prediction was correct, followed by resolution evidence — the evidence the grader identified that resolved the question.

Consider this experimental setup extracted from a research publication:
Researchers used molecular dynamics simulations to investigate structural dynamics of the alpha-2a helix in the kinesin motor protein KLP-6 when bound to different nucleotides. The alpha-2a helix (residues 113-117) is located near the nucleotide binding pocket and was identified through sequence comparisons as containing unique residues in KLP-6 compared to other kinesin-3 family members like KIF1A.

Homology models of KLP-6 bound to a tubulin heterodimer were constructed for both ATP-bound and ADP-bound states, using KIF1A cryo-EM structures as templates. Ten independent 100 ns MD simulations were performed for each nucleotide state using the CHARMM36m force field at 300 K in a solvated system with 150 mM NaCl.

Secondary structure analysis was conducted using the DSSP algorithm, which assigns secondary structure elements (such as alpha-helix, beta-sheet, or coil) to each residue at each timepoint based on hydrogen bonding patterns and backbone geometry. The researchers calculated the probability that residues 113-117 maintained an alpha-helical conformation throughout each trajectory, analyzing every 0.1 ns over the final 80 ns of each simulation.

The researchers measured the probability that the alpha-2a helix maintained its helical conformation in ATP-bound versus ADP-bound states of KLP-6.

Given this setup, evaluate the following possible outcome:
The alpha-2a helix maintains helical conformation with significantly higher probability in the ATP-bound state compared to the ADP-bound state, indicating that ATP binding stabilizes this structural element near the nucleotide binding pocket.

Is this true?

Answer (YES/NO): YES